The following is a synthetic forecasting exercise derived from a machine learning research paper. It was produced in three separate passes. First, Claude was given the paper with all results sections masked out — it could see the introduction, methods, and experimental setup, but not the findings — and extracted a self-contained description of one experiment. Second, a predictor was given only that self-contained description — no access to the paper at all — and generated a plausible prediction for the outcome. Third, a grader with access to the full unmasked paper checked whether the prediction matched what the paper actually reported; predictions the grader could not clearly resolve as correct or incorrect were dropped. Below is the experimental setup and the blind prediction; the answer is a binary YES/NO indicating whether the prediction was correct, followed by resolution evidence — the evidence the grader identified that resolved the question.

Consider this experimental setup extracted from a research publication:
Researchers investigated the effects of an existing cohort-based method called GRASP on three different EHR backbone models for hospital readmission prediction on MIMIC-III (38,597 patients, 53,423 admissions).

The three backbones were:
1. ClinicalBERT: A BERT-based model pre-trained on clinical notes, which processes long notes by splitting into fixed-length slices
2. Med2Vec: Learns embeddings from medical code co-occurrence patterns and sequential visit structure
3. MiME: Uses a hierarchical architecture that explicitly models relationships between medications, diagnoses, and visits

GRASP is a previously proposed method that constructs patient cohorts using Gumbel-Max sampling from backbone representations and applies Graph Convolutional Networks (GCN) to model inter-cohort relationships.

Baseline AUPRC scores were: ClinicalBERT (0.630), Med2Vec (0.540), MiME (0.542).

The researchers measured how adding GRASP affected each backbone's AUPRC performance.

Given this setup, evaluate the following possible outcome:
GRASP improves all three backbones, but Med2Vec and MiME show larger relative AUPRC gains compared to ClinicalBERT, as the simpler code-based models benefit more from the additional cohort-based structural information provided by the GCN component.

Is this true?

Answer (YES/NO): NO